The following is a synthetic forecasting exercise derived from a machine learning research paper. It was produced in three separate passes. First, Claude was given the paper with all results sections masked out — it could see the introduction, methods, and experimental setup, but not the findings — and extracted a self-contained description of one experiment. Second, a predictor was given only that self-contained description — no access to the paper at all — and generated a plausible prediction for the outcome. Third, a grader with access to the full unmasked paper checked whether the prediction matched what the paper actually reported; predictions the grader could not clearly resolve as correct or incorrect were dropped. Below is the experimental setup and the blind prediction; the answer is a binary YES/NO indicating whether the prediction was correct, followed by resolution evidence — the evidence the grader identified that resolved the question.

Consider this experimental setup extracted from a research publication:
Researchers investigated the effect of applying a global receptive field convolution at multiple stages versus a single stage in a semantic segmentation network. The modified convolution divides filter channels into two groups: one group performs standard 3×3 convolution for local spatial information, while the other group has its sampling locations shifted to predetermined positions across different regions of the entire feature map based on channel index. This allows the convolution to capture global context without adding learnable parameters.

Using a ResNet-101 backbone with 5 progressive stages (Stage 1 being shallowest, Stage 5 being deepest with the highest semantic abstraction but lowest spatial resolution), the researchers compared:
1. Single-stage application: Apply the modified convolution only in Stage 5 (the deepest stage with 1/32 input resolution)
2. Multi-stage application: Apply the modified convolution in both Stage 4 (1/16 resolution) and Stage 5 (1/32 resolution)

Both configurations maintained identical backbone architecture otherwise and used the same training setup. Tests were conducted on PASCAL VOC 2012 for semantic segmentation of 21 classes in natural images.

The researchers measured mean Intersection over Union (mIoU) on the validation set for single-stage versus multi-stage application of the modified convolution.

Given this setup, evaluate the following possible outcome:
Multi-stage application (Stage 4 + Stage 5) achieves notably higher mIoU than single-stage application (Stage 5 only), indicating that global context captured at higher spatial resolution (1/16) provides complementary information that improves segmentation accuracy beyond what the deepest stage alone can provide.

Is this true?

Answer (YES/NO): NO